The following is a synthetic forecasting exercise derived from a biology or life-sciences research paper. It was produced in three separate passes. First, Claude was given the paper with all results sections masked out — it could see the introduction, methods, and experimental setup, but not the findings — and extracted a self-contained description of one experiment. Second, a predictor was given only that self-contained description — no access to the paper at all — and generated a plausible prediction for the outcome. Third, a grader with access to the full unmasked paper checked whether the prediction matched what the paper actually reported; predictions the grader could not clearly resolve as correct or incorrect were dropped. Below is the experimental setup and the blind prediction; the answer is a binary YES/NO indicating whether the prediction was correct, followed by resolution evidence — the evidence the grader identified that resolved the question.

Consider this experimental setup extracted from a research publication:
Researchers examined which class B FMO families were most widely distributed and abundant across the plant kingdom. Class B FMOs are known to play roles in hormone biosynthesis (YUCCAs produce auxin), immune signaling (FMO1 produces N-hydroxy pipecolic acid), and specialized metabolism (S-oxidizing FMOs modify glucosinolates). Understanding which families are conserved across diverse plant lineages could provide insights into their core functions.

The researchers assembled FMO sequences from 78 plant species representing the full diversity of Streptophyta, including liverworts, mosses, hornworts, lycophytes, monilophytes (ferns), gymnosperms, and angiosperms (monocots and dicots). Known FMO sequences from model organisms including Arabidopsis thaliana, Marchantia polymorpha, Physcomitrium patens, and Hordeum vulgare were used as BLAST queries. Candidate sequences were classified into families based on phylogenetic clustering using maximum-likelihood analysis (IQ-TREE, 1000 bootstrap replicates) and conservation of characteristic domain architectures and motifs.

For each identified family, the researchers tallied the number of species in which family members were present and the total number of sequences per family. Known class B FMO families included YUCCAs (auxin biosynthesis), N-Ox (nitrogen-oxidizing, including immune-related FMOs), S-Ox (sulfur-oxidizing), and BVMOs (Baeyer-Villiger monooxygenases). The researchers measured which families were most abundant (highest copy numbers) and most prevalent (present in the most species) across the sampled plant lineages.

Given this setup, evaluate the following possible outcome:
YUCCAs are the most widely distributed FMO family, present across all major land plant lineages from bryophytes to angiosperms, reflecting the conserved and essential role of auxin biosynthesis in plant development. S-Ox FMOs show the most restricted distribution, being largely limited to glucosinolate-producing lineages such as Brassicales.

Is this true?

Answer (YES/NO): NO